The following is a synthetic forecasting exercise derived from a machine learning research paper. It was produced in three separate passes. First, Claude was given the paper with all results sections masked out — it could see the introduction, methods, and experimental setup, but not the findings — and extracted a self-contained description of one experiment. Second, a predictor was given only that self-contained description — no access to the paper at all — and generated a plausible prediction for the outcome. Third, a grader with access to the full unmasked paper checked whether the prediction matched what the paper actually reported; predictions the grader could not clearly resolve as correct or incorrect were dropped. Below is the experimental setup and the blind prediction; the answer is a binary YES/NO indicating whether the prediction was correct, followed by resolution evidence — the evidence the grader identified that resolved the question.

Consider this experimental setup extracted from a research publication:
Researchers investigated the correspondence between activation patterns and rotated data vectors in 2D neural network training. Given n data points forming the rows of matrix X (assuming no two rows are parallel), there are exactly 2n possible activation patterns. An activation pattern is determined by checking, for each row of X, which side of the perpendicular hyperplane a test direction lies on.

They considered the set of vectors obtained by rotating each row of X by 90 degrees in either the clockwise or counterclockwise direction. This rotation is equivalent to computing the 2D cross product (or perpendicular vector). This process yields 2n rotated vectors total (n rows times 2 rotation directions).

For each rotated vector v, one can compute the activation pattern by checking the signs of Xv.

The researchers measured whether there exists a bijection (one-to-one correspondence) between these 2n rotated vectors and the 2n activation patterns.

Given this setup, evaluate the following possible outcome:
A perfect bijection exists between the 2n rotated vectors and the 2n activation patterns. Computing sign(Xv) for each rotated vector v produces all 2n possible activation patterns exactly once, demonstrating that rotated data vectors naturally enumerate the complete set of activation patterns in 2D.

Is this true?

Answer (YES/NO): YES